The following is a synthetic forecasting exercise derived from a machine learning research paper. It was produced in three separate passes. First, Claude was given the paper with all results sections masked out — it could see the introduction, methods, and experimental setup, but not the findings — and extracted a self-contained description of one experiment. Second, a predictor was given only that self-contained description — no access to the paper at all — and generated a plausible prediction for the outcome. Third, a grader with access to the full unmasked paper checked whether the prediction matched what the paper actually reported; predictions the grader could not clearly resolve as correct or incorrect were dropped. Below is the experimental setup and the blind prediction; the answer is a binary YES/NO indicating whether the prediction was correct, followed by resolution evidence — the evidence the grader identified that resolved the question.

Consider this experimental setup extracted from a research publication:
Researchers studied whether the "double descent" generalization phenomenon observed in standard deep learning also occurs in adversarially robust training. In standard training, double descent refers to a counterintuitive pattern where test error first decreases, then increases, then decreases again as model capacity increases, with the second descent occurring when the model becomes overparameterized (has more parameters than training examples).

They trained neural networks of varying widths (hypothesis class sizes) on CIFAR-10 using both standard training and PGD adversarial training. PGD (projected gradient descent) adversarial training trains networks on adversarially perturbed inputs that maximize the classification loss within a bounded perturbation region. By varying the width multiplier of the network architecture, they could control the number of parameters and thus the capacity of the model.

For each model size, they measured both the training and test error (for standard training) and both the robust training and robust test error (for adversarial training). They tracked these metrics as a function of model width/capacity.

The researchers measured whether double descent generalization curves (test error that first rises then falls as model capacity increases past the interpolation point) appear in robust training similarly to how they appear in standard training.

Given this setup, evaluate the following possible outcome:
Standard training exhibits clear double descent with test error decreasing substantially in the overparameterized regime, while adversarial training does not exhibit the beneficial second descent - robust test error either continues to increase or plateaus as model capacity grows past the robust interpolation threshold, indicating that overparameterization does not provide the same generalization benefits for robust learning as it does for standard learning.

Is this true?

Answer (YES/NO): NO